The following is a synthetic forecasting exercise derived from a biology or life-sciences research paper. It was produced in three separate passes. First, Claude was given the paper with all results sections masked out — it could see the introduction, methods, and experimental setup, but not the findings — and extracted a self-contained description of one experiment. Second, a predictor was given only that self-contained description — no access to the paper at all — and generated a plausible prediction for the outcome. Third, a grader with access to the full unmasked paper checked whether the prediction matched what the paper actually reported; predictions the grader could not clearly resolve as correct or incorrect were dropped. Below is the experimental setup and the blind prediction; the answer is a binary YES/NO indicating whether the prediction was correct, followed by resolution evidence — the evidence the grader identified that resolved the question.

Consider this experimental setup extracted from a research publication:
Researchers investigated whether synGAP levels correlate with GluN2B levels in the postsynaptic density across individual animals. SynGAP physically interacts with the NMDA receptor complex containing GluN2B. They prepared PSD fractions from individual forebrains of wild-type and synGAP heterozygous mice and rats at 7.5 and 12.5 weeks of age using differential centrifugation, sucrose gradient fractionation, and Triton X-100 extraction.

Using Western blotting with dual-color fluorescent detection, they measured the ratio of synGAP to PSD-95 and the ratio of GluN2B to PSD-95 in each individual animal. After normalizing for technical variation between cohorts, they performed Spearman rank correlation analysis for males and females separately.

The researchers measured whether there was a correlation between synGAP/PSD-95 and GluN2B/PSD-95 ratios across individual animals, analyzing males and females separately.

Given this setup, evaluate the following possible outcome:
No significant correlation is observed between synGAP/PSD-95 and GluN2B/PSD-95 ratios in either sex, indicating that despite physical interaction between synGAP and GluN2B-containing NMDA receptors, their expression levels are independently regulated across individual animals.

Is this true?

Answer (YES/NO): NO